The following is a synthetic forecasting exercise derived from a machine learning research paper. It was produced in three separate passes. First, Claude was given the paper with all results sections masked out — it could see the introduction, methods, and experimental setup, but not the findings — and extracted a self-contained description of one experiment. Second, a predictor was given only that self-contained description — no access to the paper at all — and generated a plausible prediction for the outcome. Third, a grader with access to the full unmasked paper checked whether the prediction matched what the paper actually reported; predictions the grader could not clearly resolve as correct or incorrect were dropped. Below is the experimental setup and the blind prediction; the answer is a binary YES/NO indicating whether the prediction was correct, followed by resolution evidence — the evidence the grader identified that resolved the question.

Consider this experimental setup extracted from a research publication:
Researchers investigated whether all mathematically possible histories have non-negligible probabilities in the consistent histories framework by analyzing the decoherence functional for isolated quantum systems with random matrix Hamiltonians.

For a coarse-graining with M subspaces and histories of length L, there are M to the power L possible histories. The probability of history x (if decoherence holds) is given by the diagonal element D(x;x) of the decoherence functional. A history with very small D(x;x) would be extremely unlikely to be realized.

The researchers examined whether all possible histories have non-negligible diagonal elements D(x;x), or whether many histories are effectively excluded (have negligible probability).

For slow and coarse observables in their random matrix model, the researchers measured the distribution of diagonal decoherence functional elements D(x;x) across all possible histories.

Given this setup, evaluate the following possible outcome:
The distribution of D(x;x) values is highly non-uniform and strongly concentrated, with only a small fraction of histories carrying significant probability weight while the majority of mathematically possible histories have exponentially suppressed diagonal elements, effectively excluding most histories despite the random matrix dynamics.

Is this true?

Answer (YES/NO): NO